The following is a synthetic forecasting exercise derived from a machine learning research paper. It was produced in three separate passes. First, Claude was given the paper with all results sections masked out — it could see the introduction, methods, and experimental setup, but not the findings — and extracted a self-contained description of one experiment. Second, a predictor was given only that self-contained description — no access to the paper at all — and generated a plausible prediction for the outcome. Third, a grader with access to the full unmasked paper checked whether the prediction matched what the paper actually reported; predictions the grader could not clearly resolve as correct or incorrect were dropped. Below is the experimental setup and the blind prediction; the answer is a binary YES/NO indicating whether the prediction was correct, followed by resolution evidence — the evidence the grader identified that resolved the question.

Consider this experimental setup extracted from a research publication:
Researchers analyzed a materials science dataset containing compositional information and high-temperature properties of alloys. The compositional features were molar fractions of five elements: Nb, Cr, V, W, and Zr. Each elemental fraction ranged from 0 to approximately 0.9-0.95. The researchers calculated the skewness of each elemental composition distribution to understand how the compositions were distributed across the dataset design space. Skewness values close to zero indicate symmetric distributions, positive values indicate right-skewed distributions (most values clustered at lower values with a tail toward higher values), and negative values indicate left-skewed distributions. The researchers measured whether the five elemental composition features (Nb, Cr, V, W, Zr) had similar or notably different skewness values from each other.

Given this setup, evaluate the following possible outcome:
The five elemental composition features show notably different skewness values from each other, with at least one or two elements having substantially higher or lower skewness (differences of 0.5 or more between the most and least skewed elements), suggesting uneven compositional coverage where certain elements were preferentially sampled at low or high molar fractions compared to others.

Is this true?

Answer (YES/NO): NO